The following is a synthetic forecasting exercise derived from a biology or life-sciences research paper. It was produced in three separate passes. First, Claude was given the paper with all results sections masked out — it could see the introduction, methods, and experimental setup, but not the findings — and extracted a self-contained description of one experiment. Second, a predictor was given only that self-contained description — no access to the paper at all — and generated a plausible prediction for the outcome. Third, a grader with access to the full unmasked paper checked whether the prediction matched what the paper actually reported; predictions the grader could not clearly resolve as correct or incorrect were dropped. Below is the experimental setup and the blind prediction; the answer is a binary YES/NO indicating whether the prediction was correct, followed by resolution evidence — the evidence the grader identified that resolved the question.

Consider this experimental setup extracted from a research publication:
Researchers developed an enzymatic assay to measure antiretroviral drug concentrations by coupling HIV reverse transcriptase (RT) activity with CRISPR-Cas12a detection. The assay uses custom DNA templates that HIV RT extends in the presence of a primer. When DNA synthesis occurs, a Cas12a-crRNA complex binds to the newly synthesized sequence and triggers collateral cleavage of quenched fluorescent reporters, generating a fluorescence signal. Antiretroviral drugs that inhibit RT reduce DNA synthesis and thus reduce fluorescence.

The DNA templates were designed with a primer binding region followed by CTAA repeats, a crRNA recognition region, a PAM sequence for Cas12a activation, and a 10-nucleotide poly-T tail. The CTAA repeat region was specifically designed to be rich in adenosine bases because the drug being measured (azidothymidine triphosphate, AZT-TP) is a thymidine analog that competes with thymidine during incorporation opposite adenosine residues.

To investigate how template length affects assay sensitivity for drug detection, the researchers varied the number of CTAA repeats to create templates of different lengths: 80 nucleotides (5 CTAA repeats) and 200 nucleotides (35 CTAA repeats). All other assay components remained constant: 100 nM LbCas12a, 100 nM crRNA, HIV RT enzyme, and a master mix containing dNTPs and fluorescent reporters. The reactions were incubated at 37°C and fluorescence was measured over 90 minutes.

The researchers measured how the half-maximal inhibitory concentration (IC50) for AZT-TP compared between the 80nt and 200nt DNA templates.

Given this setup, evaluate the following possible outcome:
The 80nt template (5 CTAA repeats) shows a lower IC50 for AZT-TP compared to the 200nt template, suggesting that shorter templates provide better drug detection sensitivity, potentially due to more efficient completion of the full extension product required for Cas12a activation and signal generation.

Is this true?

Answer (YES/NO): NO